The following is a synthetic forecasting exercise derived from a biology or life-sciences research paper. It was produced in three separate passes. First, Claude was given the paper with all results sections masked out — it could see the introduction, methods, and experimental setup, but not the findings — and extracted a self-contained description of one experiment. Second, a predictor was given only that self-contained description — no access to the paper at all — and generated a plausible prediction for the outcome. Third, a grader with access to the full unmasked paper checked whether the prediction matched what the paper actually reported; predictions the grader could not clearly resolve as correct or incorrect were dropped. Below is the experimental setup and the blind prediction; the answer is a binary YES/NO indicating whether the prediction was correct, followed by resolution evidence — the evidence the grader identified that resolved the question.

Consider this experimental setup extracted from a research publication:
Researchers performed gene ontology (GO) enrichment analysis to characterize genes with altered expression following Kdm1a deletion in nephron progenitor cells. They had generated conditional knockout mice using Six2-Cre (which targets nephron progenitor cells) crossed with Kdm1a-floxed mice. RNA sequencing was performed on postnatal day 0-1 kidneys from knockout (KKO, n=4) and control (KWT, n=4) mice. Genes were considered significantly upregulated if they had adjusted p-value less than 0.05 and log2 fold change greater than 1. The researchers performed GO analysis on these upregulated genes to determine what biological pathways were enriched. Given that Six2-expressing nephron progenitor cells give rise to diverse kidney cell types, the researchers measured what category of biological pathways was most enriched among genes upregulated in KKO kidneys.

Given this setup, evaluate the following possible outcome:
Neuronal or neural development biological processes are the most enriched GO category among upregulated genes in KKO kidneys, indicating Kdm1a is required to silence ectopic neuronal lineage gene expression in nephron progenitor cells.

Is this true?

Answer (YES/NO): YES